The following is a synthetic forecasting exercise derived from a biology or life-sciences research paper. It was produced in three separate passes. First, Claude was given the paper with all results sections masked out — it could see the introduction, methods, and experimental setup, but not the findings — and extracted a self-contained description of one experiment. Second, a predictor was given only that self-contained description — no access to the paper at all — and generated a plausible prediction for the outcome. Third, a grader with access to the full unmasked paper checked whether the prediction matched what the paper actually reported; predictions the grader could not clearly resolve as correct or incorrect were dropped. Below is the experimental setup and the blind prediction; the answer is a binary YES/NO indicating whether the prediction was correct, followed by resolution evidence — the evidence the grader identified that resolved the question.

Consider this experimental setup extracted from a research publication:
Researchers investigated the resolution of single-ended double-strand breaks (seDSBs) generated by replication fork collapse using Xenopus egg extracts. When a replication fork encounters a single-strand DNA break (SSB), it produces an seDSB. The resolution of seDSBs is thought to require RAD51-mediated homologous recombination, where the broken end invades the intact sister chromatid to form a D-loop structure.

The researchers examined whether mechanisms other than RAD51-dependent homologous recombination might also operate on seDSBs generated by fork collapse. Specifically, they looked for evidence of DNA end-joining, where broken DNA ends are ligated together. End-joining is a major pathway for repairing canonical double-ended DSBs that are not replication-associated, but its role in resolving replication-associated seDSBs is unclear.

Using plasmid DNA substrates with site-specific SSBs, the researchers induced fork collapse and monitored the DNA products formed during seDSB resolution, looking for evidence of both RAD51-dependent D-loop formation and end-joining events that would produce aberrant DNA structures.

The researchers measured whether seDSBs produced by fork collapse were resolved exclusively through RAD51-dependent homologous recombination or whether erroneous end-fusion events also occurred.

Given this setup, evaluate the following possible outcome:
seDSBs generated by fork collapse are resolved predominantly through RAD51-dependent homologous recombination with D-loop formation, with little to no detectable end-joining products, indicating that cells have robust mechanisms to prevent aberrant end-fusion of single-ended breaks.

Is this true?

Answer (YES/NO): NO